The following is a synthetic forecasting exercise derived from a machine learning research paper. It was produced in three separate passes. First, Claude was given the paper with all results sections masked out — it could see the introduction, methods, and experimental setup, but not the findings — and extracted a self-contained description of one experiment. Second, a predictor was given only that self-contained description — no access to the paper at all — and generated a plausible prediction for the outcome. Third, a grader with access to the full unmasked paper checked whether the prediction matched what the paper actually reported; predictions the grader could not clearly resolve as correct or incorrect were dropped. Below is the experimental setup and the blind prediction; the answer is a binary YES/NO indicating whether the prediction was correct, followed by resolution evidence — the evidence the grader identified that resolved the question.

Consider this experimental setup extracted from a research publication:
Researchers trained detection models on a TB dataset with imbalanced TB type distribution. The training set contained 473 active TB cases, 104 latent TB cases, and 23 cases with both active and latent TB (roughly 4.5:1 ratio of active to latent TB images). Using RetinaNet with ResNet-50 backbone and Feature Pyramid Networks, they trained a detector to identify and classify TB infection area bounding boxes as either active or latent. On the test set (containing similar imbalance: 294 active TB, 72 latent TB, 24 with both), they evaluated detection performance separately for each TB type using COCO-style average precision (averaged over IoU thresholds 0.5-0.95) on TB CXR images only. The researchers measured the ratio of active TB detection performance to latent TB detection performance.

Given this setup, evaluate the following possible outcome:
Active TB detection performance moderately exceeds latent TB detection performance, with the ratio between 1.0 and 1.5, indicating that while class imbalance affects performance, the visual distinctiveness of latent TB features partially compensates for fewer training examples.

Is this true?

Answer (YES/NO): NO